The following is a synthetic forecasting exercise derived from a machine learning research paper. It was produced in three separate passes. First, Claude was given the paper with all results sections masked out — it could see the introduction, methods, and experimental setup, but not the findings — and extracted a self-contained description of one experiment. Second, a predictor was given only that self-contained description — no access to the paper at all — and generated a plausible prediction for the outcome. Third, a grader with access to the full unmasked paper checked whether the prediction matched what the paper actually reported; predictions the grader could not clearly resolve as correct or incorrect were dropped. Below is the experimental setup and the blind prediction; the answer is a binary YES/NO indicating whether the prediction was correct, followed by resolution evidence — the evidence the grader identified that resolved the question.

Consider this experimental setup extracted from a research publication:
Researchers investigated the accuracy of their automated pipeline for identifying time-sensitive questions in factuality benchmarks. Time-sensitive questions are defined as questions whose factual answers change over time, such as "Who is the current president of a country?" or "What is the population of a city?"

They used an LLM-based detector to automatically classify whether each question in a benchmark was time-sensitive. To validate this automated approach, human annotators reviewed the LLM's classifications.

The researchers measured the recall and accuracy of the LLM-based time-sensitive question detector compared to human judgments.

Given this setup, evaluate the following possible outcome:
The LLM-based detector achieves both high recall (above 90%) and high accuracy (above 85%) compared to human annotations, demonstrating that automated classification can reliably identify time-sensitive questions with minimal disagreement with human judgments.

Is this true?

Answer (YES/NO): YES